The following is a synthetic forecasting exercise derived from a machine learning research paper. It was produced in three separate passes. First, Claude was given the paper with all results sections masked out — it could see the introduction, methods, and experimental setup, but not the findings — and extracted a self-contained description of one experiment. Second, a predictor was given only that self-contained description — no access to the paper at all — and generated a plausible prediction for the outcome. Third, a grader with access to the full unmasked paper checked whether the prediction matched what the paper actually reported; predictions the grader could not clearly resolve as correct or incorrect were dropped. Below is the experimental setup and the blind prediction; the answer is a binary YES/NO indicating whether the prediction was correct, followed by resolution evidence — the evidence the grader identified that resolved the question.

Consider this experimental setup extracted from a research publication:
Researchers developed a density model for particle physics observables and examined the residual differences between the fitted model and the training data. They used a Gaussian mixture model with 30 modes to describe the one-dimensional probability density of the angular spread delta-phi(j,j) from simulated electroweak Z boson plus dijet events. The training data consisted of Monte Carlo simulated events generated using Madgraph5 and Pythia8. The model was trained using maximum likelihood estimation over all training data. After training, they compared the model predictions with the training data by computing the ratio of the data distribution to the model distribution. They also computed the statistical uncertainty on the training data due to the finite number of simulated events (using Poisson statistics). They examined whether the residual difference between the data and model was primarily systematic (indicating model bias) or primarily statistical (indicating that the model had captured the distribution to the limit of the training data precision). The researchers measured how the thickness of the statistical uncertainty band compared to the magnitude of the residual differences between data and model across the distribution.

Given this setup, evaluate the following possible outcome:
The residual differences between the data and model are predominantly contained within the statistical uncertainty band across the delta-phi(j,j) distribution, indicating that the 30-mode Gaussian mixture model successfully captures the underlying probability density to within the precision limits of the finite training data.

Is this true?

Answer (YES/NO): YES